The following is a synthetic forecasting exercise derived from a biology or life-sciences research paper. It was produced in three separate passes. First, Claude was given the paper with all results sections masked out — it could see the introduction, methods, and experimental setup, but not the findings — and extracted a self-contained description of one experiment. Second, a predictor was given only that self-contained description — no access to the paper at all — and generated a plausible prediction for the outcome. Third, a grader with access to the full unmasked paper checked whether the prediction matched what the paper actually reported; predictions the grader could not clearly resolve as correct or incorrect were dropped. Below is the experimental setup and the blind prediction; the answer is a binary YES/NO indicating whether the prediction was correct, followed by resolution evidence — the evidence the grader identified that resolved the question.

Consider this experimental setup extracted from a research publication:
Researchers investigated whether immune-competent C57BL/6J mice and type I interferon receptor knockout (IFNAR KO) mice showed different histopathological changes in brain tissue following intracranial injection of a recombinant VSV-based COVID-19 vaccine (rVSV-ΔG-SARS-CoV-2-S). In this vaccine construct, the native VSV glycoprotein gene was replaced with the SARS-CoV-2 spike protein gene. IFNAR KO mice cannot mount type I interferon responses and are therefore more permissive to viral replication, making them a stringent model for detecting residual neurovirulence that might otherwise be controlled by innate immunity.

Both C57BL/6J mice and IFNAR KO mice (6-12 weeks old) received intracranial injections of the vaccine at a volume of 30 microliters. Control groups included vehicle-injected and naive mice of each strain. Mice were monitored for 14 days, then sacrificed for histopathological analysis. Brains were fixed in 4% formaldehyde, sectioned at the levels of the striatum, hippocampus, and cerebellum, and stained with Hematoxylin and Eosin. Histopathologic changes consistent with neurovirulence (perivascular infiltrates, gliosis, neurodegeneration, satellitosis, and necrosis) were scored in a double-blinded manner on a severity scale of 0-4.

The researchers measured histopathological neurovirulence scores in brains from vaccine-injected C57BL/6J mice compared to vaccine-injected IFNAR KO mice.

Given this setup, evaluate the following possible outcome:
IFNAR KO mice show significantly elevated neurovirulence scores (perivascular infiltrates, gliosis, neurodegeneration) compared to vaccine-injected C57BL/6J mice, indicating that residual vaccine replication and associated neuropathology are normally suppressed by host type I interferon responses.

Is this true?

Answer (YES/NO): NO